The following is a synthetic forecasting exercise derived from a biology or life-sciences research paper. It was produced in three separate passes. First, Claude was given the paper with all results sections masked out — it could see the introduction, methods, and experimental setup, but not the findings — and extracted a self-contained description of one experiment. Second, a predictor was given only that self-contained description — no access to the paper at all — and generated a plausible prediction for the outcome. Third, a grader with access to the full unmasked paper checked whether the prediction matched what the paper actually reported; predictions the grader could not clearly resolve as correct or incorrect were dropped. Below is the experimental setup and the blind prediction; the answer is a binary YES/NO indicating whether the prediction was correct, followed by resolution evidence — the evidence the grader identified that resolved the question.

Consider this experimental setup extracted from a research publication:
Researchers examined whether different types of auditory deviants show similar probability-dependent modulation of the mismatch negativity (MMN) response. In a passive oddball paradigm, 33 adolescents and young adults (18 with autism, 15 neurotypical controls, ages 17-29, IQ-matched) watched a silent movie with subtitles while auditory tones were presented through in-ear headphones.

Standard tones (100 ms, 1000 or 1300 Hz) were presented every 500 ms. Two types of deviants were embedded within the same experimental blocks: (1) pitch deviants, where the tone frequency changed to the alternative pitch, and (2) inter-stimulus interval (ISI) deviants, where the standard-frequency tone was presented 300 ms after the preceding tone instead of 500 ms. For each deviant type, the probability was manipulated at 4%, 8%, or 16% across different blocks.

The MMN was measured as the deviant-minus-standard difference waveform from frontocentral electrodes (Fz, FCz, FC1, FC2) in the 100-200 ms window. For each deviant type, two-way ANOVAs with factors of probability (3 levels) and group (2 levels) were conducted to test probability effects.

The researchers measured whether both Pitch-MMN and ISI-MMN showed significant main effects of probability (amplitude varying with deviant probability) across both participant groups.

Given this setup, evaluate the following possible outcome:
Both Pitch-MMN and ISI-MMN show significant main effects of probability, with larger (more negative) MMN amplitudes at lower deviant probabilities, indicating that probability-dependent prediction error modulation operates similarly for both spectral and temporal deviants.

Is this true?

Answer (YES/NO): NO